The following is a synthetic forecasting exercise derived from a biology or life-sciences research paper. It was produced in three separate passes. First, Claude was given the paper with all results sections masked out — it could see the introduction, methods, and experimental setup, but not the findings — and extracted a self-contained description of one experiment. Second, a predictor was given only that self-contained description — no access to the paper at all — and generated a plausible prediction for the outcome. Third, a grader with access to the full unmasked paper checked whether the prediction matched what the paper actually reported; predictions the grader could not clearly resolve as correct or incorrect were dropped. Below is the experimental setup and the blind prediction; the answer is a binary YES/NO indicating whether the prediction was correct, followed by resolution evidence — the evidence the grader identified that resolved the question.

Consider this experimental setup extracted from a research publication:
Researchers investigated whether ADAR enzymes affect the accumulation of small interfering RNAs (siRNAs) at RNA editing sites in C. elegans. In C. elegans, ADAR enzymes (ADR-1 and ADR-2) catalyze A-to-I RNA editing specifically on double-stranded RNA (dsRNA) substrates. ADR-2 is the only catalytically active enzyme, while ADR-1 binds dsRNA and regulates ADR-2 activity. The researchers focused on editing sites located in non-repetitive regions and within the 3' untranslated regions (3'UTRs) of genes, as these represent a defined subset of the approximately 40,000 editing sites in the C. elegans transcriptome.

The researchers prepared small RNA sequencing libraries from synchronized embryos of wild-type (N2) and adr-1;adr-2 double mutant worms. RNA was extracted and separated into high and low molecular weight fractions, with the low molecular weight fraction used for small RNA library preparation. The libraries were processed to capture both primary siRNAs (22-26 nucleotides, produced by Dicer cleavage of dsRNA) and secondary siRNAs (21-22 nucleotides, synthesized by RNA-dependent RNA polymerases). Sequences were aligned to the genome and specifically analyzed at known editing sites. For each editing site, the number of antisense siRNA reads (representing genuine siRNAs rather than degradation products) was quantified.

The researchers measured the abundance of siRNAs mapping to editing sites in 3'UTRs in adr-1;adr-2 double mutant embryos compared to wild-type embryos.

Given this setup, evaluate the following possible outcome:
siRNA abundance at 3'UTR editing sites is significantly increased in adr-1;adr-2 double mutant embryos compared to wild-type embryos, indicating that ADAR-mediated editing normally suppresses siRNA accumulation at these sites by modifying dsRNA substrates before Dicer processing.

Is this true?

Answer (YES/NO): YES